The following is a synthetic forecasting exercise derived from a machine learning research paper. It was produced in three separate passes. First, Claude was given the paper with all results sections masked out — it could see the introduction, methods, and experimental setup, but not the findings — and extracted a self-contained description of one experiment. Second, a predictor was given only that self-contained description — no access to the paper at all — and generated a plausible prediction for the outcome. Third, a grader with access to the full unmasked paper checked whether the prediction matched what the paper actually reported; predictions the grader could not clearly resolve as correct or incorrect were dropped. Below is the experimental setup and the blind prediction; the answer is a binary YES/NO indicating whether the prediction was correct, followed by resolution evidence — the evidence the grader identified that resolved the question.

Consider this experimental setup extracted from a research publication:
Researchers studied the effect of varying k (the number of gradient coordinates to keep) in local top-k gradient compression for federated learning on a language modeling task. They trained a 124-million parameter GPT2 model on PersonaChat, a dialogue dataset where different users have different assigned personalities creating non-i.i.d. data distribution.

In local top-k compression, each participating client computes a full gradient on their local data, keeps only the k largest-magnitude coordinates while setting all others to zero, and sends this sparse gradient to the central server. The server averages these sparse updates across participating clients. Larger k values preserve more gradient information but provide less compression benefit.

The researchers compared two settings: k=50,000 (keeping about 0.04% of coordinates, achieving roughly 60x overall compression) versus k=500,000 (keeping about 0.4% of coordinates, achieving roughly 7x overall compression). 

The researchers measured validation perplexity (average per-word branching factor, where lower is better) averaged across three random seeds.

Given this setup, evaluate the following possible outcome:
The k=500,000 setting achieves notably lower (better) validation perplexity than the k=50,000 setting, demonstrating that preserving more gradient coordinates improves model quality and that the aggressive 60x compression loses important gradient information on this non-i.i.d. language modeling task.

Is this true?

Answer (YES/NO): YES